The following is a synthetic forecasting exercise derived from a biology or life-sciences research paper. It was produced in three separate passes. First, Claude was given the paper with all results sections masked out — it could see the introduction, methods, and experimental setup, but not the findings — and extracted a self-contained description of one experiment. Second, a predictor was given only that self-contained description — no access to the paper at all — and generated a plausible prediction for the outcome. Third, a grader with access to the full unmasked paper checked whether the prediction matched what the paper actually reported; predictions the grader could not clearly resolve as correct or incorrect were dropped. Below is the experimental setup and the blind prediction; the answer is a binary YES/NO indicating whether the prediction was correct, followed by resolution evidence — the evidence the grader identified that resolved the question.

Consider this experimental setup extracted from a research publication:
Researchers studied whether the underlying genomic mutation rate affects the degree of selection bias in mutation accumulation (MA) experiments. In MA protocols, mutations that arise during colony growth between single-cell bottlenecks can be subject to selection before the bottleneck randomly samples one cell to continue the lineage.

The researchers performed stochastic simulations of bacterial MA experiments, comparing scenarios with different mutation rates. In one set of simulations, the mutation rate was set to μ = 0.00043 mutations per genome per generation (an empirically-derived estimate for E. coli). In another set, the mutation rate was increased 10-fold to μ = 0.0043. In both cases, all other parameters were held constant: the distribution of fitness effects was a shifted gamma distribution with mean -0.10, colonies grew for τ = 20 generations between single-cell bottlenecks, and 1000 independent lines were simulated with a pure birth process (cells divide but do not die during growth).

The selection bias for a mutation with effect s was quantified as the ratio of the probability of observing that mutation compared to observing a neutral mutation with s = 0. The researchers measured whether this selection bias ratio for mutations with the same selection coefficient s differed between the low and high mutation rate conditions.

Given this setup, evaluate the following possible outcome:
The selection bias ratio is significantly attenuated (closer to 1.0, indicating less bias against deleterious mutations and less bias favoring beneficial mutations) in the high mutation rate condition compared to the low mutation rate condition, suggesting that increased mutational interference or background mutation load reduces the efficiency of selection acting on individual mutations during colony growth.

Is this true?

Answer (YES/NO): NO